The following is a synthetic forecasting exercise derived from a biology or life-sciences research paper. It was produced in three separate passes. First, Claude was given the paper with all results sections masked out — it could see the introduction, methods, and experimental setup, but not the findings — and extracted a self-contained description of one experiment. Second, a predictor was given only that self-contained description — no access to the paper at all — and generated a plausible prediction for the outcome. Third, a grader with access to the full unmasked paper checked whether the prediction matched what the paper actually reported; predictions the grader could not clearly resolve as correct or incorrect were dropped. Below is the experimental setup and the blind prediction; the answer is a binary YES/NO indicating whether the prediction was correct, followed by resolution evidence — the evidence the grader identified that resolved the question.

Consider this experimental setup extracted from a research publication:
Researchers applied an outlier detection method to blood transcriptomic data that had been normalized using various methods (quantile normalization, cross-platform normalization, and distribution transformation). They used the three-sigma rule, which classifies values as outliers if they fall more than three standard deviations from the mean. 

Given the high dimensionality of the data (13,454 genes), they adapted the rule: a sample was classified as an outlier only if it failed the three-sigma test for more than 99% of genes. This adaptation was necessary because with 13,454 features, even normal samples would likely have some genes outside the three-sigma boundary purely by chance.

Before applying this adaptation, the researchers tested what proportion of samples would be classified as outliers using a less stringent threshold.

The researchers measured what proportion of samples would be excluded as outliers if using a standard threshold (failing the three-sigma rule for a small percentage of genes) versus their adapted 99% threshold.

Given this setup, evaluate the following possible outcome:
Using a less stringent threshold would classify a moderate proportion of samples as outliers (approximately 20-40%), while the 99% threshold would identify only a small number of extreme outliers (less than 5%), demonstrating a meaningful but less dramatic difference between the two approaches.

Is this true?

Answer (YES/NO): NO